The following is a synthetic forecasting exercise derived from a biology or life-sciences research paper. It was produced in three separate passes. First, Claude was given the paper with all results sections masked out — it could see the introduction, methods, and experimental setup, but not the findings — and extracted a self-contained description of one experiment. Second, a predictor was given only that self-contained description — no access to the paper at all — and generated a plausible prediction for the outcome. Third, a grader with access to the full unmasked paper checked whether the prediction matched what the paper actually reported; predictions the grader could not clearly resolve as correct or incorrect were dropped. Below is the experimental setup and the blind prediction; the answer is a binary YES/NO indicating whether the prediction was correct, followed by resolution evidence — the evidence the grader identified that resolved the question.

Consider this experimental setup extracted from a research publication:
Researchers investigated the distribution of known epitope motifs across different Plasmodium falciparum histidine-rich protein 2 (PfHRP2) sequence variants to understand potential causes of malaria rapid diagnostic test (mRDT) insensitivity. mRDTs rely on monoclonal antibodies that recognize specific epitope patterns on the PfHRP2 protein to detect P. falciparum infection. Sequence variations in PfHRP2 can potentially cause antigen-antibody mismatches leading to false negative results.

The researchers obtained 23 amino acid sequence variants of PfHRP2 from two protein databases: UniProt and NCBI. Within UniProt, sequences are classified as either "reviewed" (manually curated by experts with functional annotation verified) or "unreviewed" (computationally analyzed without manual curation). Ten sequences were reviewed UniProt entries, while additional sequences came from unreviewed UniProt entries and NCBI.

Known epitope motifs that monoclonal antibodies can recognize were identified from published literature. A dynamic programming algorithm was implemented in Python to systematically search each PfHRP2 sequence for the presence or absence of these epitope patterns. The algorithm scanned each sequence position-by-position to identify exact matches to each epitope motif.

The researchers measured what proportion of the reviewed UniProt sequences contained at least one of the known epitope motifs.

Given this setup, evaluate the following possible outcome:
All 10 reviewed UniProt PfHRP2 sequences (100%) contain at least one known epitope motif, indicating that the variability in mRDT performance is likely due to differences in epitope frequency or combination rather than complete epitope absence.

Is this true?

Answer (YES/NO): NO